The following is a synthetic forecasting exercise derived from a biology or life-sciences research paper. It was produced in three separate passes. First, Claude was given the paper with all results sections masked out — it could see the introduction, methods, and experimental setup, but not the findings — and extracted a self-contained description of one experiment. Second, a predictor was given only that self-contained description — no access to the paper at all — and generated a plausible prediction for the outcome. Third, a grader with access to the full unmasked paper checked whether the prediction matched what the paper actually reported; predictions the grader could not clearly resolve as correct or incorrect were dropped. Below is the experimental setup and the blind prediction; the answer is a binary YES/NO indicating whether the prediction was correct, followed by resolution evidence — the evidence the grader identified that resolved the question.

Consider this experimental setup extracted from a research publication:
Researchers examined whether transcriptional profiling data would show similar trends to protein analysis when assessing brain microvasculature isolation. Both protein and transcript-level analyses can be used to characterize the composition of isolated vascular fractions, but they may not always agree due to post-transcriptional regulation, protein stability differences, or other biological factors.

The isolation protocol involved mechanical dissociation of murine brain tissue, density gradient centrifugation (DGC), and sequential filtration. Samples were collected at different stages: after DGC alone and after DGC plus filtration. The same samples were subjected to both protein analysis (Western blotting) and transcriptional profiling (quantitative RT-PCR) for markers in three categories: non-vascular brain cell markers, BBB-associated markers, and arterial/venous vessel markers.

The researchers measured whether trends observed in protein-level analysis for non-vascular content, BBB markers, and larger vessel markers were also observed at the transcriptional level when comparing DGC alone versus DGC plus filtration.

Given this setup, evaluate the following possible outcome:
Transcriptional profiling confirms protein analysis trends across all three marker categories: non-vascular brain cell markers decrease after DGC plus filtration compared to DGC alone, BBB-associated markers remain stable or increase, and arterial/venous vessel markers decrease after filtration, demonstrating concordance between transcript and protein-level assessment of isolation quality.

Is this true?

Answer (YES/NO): NO